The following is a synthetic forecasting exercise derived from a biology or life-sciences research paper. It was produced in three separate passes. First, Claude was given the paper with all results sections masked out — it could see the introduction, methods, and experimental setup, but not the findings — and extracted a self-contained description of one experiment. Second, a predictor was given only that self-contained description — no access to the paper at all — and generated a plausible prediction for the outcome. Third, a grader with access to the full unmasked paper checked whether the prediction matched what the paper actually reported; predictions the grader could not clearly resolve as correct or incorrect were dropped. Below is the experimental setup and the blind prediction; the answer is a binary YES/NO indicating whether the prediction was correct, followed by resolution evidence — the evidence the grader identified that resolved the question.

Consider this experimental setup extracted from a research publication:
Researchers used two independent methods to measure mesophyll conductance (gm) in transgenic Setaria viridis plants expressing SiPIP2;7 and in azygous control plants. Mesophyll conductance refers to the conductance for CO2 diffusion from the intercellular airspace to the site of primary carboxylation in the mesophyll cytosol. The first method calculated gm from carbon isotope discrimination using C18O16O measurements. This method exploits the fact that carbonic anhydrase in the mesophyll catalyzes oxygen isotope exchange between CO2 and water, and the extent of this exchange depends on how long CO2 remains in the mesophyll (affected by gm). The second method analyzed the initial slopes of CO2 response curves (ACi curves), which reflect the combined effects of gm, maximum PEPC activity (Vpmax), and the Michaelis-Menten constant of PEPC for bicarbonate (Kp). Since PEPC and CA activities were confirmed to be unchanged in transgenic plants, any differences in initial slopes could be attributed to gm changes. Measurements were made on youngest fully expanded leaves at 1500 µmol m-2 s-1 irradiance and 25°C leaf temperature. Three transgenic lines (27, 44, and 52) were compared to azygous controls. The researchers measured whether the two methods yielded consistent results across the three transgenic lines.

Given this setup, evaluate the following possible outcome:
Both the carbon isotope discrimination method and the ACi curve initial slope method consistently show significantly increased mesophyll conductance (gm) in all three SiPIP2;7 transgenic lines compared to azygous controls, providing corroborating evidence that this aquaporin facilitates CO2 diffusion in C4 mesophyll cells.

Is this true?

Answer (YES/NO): NO